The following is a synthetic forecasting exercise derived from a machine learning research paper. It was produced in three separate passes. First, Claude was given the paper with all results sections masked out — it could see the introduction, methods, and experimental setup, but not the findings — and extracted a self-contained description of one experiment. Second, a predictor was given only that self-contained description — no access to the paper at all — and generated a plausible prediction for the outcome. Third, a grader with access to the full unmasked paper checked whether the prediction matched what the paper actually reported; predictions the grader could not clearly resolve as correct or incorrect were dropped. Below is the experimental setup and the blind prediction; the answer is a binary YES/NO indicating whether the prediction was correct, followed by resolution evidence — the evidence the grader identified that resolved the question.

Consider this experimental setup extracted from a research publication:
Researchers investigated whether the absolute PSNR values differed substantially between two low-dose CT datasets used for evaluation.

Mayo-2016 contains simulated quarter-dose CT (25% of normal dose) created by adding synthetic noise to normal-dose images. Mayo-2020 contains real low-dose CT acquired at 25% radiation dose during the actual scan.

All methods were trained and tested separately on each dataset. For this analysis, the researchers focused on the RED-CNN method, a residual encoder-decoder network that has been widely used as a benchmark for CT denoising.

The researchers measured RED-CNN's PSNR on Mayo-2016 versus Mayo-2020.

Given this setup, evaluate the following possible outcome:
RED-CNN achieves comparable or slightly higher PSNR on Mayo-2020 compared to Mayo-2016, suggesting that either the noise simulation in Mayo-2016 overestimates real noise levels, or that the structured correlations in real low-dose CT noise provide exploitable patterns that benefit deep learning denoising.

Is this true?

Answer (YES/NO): NO